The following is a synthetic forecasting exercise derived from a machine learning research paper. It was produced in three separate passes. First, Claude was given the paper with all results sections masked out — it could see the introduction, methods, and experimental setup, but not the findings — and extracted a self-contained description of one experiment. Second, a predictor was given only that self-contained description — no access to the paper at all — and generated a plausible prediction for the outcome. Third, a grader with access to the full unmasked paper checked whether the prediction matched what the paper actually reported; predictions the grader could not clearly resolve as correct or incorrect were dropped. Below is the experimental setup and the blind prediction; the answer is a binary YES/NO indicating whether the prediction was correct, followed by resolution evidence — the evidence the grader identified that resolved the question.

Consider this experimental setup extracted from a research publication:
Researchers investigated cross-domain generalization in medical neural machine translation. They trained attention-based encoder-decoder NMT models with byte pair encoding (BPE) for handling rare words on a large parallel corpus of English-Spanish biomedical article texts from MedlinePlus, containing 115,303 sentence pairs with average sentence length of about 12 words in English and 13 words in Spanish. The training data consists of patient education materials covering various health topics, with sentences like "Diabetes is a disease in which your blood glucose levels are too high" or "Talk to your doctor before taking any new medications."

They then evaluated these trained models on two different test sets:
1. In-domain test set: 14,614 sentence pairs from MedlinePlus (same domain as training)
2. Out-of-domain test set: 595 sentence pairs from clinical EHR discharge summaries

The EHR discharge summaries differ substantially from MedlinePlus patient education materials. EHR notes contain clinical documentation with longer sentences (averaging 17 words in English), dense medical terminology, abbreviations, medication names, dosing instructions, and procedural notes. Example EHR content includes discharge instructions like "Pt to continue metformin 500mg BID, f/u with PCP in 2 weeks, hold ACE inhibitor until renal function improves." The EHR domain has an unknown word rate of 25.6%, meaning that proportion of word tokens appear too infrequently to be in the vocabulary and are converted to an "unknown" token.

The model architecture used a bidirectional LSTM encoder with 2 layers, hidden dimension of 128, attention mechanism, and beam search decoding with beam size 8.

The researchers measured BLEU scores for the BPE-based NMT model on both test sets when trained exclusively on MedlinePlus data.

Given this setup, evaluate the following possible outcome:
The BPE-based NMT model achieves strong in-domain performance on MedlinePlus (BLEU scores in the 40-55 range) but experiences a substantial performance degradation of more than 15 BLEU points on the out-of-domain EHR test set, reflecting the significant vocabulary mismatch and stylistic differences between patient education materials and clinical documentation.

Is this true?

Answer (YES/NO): NO